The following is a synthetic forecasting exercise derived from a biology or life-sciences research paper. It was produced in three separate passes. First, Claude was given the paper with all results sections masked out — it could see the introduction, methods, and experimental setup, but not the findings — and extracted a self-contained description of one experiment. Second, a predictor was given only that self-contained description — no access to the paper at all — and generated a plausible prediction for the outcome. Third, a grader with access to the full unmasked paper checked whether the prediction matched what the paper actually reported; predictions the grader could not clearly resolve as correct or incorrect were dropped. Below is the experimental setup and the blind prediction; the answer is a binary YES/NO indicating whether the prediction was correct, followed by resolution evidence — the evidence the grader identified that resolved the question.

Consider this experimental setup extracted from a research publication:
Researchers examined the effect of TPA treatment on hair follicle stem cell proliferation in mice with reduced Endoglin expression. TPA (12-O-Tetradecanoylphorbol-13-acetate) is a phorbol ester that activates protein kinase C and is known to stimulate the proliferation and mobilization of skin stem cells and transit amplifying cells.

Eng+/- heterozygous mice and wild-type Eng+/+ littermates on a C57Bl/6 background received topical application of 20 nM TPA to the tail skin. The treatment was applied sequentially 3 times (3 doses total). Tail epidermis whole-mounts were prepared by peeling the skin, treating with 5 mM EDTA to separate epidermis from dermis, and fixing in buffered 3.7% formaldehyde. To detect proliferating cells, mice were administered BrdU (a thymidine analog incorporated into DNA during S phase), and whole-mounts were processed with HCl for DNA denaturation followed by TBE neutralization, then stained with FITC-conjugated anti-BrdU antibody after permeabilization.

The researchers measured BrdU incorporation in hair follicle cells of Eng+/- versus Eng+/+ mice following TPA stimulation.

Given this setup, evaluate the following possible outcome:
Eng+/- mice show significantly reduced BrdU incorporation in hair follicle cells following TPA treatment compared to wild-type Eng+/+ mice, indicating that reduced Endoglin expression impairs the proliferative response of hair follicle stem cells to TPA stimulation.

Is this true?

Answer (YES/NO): YES